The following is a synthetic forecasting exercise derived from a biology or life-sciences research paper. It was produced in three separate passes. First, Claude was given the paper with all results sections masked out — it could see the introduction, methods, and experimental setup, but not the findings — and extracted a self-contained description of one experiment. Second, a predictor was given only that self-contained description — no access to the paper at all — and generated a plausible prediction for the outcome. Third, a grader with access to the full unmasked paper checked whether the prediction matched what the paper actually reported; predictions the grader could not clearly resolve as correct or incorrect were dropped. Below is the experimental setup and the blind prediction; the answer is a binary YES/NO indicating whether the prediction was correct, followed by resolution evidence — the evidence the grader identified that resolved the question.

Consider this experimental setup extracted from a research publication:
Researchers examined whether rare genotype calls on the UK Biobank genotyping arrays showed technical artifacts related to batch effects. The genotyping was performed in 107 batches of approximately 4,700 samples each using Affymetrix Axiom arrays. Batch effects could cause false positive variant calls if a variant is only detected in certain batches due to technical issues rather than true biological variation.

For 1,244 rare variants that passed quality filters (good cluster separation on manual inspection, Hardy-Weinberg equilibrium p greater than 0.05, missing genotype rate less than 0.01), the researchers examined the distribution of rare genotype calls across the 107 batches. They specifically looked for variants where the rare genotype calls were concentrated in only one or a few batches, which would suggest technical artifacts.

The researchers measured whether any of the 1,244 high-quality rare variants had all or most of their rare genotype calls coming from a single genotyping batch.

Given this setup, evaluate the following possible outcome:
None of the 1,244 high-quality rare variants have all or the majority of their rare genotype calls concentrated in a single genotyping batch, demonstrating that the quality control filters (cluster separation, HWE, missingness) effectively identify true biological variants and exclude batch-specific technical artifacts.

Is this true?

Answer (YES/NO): YES